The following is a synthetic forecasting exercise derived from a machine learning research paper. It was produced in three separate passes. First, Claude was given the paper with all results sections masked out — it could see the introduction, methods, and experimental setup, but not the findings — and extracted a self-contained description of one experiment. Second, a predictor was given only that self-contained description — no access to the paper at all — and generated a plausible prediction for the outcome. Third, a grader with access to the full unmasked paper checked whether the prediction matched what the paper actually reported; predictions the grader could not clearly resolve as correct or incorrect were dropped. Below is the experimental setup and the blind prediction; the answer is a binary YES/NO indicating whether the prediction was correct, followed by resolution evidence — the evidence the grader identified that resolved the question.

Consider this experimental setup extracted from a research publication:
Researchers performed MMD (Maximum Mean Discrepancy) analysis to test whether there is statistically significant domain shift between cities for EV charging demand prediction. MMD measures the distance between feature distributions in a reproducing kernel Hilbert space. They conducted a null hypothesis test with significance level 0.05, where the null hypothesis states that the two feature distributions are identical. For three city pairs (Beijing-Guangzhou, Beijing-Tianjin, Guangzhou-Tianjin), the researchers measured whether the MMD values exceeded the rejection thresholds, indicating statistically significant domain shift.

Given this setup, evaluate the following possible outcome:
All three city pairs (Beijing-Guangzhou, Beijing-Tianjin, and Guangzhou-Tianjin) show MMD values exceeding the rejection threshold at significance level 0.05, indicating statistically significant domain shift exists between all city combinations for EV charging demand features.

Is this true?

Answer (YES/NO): YES